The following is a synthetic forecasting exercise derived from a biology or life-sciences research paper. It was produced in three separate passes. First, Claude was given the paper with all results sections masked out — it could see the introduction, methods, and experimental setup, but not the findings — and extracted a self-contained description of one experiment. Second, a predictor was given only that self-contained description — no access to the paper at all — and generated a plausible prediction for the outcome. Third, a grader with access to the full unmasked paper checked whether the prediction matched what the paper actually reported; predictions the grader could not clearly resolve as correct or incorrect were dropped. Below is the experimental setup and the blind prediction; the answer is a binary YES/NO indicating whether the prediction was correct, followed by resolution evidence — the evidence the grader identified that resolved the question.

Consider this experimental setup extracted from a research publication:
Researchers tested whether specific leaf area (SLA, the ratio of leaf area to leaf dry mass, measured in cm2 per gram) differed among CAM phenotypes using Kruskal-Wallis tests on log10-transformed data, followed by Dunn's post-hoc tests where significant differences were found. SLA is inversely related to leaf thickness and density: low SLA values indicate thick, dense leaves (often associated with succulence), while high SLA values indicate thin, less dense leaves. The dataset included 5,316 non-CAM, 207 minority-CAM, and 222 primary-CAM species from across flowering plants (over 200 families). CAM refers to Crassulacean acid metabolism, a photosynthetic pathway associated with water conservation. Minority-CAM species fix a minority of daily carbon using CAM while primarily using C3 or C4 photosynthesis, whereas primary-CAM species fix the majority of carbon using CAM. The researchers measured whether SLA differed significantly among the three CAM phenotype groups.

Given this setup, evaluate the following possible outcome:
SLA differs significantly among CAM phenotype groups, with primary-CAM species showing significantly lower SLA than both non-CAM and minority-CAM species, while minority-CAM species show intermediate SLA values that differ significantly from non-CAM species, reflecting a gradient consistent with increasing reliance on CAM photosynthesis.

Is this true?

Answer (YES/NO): NO